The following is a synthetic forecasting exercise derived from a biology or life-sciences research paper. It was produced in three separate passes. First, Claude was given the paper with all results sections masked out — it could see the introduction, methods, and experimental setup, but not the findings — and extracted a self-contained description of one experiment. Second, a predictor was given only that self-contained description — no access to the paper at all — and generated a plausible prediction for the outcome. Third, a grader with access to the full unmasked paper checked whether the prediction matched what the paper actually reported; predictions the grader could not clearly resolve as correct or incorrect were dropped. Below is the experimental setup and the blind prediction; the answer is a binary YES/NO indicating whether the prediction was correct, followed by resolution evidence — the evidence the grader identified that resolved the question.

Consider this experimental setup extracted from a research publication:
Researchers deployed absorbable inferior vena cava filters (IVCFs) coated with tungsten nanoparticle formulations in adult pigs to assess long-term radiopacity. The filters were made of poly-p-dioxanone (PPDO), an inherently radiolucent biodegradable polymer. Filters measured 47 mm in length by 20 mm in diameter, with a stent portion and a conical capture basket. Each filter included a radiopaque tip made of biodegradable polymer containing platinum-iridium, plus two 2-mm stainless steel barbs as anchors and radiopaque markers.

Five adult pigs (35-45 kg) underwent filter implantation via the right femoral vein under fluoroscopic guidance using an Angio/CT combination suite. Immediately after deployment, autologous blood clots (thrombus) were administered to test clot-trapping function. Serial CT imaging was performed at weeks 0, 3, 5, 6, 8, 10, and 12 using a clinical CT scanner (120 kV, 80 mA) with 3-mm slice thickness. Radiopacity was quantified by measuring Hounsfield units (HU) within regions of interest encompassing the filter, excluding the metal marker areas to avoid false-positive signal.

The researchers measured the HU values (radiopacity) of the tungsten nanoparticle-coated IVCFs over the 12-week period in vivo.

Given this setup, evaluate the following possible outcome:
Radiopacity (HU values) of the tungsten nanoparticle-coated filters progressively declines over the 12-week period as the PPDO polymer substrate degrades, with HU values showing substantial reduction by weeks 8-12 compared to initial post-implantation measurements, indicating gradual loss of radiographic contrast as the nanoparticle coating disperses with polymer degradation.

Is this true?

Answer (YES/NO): NO